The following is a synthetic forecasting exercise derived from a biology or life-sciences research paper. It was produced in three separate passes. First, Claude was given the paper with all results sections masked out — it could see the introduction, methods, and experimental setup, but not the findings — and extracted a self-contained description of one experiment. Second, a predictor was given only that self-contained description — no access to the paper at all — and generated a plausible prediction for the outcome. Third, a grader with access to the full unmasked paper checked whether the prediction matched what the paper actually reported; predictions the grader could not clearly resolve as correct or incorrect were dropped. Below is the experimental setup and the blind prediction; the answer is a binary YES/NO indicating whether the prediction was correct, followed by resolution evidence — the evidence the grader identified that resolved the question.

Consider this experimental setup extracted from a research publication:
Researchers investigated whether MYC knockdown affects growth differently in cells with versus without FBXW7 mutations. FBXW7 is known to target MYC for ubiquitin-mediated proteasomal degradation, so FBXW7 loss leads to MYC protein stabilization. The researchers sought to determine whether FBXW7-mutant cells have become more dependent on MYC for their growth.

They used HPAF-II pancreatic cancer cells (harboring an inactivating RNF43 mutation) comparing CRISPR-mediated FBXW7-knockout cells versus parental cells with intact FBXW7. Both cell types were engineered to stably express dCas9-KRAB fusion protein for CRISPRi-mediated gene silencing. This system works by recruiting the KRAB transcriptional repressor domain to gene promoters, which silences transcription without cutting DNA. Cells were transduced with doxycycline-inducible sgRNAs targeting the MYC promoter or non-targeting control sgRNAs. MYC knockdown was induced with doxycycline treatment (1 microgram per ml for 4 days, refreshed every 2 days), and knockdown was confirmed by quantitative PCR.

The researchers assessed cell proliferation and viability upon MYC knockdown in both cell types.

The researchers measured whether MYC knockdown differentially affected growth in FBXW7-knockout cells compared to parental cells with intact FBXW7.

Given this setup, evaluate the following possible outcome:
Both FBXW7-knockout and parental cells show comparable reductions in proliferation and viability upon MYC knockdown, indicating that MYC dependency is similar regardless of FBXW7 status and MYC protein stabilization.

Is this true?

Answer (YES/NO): NO